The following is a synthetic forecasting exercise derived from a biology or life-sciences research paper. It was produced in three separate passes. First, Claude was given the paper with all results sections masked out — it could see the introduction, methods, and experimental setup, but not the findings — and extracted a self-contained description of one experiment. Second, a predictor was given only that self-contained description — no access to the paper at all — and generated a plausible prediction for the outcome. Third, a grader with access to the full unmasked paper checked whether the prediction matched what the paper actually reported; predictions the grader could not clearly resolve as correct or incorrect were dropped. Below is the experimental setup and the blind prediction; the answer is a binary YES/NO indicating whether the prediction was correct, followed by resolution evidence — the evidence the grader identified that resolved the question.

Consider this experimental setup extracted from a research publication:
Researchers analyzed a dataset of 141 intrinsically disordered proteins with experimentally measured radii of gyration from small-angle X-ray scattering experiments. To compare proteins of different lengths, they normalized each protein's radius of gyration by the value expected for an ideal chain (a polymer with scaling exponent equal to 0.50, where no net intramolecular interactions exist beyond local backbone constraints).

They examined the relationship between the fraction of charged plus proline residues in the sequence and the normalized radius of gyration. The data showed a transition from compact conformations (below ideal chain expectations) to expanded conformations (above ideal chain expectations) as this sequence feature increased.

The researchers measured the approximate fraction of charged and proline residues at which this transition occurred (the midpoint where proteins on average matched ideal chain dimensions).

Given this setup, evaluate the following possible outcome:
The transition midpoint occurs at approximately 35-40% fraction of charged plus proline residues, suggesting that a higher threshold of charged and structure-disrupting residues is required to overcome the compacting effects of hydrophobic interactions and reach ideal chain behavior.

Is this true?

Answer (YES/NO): NO